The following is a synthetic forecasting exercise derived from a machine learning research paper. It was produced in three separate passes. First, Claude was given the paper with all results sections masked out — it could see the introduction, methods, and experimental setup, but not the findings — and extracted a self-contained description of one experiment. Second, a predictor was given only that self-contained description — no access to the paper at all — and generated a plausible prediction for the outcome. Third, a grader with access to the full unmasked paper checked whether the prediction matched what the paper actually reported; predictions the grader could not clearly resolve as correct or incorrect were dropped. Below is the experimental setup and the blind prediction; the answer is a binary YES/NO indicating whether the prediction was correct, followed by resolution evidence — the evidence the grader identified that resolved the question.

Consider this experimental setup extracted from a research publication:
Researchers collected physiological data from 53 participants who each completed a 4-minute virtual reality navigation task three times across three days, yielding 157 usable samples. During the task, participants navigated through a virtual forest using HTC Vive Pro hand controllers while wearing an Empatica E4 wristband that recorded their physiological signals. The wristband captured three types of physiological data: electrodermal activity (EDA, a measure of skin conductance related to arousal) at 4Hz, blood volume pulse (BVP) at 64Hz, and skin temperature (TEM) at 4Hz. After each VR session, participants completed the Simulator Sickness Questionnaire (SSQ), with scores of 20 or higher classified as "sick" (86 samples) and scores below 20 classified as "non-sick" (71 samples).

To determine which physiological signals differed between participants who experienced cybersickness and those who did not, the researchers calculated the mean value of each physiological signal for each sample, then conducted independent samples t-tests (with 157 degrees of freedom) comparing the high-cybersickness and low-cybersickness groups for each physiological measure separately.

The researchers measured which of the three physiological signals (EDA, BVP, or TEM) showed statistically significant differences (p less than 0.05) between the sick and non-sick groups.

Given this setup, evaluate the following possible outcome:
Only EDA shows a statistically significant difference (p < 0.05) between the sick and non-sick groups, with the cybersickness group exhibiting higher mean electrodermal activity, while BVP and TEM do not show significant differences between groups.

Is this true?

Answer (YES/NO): YES